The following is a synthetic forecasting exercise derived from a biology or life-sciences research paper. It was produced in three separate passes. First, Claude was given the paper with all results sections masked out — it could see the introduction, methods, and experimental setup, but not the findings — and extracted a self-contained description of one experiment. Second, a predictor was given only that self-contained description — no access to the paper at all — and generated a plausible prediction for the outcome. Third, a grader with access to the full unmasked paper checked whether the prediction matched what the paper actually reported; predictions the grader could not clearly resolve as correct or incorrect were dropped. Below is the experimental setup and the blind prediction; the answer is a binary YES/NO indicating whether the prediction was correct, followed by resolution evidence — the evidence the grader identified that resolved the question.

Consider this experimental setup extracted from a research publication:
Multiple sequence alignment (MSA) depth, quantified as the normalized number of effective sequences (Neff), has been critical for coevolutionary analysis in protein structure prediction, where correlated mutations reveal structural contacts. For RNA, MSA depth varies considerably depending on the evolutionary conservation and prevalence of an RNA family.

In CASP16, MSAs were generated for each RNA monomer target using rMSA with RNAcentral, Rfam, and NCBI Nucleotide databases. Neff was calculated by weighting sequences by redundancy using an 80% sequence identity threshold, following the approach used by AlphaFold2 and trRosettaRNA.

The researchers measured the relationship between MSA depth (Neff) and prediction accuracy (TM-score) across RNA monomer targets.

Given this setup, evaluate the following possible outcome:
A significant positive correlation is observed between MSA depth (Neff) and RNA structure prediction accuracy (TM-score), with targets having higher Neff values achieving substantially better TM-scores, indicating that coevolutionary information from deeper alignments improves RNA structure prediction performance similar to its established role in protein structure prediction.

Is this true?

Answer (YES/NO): NO